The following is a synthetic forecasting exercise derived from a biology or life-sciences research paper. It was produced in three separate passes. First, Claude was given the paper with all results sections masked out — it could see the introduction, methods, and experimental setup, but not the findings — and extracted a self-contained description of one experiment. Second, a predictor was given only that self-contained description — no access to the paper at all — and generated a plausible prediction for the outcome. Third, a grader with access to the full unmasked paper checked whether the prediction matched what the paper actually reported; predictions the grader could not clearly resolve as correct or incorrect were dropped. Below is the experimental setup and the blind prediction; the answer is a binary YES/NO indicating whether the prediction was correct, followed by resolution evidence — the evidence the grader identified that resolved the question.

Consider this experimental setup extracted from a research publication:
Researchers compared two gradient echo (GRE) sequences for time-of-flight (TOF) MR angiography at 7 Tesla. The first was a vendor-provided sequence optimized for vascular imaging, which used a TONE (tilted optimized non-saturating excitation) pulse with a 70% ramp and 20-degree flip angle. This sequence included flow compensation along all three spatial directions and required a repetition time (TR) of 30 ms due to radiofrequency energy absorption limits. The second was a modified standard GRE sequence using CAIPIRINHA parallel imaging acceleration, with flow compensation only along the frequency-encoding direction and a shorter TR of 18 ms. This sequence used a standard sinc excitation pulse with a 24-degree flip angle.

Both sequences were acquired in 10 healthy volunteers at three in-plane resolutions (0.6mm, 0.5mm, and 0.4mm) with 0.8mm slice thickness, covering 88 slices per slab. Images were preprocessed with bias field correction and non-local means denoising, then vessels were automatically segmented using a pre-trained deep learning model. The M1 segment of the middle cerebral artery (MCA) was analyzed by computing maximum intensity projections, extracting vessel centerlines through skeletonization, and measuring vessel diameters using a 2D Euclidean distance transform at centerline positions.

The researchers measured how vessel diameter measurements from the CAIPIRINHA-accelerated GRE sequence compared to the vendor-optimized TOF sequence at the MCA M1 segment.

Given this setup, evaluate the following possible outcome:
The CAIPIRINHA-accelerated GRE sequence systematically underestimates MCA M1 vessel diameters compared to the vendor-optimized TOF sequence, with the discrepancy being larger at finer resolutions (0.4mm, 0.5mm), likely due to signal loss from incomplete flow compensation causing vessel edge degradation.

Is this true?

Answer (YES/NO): NO